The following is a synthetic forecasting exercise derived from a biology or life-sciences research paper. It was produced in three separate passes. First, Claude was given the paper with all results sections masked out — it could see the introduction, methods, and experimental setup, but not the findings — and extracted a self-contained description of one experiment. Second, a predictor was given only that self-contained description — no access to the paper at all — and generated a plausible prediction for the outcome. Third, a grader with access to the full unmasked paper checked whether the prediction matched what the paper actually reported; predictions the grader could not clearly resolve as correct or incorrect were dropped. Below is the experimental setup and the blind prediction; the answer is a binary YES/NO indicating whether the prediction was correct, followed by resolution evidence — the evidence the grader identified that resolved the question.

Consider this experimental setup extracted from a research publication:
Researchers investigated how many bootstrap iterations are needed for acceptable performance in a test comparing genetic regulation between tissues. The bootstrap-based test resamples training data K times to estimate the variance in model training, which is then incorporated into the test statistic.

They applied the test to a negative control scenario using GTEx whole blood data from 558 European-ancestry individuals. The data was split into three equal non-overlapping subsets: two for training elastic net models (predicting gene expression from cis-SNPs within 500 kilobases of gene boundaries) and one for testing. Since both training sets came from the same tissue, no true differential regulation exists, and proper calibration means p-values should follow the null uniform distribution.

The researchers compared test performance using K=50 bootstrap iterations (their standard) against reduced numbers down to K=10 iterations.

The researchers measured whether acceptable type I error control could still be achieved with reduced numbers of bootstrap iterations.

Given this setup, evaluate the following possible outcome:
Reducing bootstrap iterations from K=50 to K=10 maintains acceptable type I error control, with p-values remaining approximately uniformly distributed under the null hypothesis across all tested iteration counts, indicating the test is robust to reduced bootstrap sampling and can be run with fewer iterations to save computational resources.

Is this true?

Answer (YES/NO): NO